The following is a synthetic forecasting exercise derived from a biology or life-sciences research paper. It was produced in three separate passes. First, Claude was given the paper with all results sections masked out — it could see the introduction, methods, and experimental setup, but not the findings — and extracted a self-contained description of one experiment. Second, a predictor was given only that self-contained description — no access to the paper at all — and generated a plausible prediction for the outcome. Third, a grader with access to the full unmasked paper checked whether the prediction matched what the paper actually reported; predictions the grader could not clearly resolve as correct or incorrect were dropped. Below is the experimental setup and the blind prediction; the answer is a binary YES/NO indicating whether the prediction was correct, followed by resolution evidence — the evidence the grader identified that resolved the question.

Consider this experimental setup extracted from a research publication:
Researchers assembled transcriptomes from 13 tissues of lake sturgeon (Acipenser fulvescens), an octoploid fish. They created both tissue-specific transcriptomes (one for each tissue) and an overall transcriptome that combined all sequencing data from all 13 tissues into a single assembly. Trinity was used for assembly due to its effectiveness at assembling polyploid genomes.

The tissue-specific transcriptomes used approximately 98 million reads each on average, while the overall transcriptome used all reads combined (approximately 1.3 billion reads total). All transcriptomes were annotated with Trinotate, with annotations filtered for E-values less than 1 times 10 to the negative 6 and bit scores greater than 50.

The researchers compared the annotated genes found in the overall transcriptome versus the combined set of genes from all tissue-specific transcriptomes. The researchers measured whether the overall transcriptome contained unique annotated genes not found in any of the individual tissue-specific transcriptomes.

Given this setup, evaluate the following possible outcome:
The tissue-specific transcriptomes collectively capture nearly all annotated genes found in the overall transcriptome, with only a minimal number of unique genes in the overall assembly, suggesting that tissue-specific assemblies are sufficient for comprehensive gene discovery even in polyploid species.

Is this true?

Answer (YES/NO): NO